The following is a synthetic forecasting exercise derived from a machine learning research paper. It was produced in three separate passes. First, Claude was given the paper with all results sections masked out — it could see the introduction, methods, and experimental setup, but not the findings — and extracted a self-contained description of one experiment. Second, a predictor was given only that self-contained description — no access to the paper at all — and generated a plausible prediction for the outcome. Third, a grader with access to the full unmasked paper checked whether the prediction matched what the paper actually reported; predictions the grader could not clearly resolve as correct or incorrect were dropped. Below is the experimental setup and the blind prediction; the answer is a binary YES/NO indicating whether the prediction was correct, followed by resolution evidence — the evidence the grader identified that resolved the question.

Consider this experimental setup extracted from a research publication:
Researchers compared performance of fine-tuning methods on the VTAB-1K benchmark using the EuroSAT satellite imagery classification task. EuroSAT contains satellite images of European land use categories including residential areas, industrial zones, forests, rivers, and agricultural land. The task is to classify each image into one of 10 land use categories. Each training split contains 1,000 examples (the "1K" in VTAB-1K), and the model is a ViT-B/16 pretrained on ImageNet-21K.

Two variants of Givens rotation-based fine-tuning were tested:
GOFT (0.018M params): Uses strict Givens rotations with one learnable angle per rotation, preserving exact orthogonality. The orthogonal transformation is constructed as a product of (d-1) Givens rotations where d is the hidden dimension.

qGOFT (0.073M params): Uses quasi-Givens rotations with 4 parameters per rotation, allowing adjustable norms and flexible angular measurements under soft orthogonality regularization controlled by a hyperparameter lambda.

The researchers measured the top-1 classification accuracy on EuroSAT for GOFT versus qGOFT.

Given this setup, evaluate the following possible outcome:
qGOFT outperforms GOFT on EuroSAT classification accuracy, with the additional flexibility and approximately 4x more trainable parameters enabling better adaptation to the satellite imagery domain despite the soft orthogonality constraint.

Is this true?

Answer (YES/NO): NO